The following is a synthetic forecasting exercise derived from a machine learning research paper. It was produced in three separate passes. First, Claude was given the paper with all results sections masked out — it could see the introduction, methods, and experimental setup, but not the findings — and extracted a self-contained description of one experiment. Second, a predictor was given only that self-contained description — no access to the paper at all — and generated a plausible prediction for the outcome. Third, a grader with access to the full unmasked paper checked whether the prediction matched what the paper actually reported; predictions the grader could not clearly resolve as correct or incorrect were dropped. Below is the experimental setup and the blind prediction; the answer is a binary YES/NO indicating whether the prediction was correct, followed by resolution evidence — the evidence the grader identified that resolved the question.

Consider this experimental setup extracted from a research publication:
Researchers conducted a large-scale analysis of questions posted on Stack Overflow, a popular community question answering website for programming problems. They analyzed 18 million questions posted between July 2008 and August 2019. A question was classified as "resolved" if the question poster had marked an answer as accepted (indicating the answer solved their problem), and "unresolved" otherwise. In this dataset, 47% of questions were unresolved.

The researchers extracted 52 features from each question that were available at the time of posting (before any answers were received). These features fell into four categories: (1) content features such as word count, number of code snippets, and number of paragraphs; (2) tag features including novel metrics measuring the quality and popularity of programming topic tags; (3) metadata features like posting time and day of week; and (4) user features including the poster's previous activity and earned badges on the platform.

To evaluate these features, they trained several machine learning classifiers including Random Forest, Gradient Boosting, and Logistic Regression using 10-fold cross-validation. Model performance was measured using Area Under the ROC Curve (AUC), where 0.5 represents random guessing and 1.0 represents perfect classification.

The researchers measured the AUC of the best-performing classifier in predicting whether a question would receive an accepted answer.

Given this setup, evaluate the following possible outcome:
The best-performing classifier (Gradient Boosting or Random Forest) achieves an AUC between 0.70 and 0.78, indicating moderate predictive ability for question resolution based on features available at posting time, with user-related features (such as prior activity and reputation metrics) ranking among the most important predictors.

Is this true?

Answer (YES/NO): NO